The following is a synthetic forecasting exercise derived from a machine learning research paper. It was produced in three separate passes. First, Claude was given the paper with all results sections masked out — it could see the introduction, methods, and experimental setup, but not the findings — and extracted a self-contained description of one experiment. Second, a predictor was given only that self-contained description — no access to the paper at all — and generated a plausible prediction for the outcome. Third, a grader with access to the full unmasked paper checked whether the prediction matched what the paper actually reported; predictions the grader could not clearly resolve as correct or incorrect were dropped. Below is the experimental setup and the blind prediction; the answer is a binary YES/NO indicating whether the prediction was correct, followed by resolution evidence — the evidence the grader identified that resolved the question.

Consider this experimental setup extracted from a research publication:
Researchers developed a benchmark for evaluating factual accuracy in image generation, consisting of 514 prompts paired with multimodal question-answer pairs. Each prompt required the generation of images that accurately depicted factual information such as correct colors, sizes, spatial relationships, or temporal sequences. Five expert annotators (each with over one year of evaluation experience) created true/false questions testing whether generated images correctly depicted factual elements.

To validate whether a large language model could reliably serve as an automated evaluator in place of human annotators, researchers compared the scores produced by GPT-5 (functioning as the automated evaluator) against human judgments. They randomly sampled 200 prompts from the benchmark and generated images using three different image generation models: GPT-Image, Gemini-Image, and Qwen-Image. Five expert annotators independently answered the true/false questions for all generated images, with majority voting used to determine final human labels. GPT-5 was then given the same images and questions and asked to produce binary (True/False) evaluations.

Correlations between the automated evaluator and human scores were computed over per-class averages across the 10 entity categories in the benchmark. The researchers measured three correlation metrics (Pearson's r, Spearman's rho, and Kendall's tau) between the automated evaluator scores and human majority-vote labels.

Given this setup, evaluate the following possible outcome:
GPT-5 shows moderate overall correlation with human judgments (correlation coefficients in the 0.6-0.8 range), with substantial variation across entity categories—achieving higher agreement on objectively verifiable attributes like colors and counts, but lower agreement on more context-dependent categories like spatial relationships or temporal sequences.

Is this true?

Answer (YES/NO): NO